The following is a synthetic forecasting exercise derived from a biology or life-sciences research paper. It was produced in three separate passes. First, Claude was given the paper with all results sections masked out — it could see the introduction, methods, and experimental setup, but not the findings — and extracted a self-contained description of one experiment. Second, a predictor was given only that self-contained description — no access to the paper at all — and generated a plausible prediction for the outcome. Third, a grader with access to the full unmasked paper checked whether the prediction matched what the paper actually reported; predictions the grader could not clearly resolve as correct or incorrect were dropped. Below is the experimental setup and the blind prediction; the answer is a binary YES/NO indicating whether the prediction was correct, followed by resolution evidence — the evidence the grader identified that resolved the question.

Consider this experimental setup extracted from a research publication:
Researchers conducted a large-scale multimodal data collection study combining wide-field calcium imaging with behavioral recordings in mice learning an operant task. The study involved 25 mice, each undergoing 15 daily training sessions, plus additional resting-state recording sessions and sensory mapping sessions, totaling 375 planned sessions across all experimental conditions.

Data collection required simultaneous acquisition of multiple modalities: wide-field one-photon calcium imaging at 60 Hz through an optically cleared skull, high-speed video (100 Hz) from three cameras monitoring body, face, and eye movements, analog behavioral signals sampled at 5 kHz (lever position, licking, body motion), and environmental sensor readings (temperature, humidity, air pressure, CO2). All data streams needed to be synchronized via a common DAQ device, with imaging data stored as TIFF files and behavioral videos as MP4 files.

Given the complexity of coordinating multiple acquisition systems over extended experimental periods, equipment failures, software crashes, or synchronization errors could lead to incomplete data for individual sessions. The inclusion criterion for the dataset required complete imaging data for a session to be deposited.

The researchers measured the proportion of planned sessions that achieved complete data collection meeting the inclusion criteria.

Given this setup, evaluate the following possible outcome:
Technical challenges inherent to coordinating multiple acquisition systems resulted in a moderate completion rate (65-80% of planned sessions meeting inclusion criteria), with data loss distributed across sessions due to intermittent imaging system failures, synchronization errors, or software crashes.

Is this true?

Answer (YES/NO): NO